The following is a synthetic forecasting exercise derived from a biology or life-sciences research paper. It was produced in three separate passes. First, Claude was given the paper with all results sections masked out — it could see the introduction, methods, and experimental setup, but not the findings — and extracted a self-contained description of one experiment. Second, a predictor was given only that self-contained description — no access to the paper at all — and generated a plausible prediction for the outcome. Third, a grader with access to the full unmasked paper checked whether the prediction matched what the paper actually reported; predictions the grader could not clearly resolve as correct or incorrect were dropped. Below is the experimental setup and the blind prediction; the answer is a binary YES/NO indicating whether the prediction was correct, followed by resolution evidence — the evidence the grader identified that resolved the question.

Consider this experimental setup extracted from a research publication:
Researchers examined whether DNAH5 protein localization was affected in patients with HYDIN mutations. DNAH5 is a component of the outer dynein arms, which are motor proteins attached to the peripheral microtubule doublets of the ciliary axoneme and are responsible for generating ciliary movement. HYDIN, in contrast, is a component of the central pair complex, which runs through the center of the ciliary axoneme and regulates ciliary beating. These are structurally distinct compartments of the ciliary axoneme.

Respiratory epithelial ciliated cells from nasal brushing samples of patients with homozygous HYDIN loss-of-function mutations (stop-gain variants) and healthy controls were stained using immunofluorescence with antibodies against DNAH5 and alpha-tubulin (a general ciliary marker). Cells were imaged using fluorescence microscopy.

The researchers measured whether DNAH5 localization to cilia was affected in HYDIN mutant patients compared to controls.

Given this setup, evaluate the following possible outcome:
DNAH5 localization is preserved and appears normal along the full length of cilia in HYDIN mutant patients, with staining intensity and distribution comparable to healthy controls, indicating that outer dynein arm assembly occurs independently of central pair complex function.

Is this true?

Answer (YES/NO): YES